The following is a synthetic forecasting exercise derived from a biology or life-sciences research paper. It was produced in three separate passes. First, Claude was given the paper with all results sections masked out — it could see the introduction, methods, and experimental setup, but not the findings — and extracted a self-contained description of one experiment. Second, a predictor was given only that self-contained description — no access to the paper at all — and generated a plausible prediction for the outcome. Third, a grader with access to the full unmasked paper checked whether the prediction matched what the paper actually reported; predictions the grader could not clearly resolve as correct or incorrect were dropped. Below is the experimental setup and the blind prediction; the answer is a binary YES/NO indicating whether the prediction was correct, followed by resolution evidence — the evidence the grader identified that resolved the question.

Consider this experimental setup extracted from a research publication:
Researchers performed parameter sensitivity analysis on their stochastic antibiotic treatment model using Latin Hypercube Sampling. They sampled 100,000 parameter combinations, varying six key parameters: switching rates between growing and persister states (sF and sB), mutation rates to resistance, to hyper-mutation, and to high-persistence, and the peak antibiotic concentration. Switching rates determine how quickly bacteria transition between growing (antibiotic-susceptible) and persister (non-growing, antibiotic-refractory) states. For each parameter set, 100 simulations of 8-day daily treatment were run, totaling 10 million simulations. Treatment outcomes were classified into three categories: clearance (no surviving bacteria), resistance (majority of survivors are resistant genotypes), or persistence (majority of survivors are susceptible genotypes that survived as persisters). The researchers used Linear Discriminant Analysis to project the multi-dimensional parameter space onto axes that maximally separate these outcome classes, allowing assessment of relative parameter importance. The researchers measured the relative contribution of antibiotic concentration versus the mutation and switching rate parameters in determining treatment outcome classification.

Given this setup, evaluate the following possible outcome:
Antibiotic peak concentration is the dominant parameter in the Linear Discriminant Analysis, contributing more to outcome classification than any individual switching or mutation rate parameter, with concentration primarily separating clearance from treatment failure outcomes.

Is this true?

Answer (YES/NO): NO